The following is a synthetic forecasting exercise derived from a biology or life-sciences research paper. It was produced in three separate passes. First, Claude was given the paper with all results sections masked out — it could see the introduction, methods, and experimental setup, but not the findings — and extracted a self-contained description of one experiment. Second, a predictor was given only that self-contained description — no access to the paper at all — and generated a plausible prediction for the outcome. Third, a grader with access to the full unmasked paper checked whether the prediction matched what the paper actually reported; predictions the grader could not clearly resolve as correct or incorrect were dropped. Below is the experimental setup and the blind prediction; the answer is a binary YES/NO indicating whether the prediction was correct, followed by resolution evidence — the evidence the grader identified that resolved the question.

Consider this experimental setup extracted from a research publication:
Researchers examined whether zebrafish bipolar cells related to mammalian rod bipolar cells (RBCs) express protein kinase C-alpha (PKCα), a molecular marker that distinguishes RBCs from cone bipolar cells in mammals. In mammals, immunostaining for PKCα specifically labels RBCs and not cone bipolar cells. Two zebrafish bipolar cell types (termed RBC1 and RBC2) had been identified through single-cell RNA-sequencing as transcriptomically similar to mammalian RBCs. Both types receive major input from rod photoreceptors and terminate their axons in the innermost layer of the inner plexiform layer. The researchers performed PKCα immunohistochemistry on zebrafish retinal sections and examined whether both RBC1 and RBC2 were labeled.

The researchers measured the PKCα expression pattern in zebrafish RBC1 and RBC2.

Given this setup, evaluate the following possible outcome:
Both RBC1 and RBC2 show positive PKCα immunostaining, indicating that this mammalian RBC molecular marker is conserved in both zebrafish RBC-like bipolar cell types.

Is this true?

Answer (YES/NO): NO